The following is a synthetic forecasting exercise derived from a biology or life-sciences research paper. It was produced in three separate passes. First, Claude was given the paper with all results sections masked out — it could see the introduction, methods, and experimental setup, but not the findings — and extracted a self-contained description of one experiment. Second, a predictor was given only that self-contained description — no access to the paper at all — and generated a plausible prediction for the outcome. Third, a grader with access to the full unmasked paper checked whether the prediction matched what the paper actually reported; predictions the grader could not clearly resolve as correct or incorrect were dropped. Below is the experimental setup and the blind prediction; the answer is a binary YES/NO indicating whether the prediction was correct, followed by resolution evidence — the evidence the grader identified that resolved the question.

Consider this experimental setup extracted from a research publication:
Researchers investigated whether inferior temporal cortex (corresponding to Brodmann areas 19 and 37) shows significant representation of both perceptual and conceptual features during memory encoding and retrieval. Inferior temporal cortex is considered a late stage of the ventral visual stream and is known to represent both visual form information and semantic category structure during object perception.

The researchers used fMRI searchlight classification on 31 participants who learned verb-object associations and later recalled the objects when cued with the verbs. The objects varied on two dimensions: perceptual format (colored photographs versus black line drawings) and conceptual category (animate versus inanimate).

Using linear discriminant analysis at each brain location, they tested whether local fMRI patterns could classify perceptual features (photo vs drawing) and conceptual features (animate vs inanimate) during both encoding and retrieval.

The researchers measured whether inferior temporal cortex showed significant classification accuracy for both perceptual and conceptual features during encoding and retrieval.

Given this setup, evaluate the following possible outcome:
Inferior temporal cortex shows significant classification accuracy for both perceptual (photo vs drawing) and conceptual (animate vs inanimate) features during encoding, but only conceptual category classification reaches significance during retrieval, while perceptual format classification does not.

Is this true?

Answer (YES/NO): NO